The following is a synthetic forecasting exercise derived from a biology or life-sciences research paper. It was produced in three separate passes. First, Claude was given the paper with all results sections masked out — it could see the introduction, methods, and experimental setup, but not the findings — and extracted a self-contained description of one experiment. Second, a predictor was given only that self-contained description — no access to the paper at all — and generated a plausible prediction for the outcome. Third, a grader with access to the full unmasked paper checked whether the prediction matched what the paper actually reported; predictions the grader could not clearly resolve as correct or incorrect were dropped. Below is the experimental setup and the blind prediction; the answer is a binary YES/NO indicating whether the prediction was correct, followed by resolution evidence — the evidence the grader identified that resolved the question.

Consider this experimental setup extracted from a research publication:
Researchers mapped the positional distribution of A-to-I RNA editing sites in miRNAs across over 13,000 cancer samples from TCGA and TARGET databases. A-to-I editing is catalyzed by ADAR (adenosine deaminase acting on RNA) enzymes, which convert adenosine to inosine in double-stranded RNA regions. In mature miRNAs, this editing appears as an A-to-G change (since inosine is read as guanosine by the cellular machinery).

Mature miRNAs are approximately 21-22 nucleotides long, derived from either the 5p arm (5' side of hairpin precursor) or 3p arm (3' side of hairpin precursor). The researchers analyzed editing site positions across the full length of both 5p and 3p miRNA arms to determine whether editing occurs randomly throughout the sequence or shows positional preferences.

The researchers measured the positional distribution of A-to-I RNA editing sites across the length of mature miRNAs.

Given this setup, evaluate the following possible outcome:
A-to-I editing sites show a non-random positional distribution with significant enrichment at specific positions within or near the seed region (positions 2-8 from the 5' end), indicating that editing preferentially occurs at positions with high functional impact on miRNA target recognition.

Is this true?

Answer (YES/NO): YES